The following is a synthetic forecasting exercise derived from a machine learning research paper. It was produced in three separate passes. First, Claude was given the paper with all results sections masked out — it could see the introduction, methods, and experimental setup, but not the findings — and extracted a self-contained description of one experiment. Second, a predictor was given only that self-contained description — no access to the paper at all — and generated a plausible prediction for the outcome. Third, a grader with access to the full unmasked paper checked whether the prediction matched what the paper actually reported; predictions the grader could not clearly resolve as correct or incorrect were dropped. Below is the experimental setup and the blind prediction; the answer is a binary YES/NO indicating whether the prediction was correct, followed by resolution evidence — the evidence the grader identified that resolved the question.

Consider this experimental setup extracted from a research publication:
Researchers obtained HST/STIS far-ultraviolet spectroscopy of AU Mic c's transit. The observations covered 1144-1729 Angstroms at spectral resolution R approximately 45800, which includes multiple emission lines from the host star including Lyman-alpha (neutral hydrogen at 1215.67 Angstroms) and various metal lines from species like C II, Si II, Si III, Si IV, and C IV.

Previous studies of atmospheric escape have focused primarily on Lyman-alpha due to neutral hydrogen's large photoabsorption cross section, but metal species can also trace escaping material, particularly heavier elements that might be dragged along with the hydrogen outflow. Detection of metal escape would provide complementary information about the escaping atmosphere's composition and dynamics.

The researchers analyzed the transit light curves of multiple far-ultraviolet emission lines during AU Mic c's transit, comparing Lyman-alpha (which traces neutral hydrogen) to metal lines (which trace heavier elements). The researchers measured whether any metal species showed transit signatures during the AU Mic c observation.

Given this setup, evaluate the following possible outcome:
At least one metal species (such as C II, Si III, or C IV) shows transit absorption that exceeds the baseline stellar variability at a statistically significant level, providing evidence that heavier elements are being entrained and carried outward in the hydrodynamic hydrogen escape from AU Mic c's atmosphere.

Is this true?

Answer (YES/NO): NO